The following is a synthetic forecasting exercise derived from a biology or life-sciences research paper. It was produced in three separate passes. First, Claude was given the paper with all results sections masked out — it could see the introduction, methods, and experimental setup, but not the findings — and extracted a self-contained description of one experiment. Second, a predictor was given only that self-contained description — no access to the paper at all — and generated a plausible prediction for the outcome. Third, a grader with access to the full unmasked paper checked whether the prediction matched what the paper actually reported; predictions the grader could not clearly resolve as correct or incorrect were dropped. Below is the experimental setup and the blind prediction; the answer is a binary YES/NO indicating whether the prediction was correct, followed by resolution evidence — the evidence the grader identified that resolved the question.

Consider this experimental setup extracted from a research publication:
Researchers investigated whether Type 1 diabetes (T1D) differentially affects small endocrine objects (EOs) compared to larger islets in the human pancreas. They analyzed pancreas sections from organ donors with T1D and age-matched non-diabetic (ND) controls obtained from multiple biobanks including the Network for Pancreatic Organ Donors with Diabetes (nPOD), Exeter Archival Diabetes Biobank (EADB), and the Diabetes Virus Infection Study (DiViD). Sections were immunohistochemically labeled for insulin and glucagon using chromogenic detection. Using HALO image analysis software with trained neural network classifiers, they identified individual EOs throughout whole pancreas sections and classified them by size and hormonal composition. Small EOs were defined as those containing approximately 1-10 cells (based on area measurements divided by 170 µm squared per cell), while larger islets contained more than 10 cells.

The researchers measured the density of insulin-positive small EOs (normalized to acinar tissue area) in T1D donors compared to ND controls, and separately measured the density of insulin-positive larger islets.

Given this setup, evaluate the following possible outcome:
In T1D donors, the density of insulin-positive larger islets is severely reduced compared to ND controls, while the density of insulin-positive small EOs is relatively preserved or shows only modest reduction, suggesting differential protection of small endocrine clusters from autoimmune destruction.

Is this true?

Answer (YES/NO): NO